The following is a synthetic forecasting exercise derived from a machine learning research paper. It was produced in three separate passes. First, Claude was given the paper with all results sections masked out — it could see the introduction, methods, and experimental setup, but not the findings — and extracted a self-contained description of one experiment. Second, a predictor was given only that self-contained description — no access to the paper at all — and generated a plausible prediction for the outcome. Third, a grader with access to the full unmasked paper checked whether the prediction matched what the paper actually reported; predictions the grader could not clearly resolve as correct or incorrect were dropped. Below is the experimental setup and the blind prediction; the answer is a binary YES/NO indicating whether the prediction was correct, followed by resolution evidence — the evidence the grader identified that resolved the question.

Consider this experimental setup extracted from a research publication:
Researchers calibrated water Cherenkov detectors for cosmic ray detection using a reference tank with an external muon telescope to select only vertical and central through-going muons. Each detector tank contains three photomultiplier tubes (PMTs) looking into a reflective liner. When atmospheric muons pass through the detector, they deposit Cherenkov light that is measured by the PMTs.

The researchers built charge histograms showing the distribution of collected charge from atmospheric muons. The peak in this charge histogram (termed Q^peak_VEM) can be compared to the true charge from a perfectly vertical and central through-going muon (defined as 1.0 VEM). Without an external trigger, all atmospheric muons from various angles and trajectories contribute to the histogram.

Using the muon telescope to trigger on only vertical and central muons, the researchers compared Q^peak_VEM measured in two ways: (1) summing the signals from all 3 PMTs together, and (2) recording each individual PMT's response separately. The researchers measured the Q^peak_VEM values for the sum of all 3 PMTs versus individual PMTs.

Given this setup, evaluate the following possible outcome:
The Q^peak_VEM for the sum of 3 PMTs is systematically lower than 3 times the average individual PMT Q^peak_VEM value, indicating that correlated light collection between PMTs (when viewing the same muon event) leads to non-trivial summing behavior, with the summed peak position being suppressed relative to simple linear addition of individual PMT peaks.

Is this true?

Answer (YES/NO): NO